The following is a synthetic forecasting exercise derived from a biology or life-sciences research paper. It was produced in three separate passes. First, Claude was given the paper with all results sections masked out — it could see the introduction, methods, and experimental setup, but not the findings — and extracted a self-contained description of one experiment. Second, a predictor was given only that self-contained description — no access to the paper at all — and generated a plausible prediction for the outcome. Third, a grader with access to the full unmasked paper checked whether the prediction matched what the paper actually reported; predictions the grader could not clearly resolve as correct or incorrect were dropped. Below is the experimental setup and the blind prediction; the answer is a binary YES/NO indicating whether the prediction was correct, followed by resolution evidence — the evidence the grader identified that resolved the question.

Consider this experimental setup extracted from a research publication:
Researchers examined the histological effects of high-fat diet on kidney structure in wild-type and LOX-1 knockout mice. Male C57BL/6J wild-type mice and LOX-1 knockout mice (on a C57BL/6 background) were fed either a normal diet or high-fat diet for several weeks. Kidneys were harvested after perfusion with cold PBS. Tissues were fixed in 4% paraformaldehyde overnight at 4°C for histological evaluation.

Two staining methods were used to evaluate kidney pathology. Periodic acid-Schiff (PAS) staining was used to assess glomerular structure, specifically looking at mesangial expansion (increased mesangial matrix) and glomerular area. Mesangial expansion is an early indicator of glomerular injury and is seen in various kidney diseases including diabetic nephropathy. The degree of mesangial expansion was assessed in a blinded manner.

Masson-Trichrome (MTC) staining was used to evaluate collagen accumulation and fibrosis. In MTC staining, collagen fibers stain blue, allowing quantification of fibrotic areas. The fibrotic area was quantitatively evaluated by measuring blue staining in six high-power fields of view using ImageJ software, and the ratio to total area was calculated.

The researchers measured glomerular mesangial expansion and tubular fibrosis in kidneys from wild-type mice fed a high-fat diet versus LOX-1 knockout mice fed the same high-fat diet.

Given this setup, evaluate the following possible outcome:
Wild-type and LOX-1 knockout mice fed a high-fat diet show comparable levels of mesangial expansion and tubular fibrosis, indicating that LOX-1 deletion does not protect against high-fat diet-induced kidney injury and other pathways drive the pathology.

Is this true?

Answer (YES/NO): NO